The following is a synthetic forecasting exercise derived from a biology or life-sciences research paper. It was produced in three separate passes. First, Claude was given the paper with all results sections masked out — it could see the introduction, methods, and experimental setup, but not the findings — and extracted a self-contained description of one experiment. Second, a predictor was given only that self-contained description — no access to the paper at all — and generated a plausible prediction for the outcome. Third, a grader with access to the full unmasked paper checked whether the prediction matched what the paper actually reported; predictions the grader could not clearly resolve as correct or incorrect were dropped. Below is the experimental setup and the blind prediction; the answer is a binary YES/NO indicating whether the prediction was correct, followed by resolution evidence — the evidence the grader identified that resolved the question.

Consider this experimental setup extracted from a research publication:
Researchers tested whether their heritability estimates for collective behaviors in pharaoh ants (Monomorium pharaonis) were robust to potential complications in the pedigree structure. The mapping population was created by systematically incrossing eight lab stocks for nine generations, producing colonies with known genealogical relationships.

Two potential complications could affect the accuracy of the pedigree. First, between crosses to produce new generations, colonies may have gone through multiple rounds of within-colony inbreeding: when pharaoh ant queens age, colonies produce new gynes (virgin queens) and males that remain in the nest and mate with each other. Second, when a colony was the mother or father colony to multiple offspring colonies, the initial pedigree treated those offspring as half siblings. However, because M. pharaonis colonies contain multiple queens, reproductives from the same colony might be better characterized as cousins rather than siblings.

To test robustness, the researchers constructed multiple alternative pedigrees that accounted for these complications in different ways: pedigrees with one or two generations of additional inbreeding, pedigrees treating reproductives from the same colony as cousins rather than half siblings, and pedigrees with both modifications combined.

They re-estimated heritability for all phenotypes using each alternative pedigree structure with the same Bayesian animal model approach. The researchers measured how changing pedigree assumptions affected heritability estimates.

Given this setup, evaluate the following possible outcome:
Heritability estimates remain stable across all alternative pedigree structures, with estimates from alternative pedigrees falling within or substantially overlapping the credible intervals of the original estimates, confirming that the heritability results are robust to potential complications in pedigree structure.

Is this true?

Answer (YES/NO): NO